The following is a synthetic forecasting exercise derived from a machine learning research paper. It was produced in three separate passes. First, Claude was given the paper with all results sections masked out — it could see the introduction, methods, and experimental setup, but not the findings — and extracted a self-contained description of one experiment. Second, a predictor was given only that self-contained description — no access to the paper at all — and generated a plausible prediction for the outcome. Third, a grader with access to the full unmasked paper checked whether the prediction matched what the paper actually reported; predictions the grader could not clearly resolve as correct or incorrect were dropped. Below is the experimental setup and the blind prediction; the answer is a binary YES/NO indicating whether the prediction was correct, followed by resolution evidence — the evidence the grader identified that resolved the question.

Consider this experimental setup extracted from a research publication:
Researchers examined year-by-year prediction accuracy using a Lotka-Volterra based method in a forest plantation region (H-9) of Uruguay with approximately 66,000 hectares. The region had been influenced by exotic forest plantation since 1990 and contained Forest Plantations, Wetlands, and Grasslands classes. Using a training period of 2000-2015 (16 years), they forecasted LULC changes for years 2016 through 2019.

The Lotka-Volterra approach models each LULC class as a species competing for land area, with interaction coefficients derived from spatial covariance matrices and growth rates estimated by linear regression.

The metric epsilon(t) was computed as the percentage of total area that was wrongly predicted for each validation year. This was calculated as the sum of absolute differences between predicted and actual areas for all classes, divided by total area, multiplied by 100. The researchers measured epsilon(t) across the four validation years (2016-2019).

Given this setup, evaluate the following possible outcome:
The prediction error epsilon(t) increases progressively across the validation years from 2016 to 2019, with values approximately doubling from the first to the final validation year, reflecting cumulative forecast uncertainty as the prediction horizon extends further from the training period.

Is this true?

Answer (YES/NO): NO